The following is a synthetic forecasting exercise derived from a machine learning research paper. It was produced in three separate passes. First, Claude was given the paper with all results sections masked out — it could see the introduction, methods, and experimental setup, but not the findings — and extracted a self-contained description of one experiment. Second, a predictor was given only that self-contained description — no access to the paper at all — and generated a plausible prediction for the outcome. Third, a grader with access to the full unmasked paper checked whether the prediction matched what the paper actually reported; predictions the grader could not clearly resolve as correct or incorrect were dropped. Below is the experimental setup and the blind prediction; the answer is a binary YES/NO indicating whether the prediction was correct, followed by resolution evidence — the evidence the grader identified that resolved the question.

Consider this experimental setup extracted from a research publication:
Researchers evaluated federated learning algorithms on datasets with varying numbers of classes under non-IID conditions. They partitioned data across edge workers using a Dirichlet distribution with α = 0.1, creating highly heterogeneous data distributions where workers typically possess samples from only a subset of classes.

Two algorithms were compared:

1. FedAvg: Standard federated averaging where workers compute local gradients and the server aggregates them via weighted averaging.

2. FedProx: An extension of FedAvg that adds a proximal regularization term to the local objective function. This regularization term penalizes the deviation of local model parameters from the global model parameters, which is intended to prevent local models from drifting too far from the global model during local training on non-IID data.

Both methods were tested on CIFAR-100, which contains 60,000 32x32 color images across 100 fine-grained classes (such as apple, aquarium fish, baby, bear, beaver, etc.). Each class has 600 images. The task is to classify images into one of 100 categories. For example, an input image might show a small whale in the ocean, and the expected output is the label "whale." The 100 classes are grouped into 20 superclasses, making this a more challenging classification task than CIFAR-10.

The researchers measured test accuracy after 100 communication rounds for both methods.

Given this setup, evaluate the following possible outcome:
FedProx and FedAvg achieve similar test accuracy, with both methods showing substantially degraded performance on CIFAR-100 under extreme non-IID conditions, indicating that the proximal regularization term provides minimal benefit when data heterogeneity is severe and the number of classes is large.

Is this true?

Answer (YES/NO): NO